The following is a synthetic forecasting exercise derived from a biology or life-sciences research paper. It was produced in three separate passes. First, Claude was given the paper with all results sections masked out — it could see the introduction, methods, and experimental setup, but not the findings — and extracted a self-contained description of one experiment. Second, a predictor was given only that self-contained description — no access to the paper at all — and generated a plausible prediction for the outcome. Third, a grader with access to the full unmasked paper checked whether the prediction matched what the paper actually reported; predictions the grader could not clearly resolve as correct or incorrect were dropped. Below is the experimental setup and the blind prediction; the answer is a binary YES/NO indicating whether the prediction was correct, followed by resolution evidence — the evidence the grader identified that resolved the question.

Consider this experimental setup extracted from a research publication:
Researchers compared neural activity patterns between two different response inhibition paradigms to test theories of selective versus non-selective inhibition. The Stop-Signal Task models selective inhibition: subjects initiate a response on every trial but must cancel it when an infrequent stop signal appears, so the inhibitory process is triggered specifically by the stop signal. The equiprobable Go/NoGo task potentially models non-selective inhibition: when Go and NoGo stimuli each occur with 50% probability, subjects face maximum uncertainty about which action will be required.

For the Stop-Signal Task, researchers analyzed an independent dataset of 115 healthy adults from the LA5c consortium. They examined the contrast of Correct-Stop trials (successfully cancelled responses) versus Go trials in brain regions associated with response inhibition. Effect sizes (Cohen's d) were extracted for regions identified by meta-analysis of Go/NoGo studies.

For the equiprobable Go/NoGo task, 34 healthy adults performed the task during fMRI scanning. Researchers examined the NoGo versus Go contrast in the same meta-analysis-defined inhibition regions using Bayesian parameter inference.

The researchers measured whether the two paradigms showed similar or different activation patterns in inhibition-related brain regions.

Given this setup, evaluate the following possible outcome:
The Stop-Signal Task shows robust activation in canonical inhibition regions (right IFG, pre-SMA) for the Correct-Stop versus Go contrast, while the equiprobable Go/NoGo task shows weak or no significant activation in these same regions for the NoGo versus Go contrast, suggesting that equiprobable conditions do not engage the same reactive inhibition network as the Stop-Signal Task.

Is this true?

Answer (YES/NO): NO